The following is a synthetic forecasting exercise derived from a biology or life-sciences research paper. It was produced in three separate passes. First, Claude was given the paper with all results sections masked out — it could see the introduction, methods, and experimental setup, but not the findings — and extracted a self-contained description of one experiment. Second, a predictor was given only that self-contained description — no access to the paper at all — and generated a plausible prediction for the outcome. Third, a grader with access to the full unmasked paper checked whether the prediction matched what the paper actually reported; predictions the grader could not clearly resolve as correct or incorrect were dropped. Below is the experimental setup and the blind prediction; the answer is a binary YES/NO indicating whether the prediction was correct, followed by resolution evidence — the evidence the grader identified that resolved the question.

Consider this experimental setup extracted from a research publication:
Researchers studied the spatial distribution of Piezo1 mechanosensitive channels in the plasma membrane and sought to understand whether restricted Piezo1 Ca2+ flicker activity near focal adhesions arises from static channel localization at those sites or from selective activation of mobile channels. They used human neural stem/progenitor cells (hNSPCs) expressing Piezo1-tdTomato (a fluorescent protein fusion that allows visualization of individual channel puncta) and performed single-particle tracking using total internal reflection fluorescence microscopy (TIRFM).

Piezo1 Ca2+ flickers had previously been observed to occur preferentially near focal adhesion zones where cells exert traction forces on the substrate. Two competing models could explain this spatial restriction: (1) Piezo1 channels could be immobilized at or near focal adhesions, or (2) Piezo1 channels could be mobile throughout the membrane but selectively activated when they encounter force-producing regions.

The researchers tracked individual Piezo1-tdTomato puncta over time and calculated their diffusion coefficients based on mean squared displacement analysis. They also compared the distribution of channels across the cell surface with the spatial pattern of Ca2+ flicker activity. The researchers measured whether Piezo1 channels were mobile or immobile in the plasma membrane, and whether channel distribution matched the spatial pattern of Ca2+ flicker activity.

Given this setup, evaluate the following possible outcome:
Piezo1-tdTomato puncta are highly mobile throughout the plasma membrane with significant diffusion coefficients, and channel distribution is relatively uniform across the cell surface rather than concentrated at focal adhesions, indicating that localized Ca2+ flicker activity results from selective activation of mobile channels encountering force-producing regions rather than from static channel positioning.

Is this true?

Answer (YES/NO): YES